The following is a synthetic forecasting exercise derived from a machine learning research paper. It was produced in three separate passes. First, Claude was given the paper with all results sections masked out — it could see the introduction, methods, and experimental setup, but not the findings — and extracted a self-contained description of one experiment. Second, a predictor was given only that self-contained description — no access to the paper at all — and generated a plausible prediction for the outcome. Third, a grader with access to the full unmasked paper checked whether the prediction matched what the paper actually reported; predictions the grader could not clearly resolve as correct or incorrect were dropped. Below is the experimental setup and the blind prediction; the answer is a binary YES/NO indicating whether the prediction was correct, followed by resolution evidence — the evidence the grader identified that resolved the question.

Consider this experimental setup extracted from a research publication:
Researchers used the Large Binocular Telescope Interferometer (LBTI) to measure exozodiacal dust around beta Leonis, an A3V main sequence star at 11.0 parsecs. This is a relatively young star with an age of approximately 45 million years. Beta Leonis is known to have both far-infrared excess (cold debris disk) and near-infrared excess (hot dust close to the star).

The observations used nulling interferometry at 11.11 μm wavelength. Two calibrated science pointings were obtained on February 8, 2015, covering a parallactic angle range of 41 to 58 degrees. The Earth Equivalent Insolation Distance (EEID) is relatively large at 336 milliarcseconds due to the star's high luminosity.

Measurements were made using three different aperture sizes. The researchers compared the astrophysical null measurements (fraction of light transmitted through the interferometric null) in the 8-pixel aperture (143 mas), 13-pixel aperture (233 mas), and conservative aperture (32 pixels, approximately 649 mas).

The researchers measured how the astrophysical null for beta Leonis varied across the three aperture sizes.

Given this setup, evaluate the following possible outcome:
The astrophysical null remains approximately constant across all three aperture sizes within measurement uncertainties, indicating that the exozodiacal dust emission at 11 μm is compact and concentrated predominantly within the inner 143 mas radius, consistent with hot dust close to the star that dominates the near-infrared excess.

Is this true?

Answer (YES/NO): NO